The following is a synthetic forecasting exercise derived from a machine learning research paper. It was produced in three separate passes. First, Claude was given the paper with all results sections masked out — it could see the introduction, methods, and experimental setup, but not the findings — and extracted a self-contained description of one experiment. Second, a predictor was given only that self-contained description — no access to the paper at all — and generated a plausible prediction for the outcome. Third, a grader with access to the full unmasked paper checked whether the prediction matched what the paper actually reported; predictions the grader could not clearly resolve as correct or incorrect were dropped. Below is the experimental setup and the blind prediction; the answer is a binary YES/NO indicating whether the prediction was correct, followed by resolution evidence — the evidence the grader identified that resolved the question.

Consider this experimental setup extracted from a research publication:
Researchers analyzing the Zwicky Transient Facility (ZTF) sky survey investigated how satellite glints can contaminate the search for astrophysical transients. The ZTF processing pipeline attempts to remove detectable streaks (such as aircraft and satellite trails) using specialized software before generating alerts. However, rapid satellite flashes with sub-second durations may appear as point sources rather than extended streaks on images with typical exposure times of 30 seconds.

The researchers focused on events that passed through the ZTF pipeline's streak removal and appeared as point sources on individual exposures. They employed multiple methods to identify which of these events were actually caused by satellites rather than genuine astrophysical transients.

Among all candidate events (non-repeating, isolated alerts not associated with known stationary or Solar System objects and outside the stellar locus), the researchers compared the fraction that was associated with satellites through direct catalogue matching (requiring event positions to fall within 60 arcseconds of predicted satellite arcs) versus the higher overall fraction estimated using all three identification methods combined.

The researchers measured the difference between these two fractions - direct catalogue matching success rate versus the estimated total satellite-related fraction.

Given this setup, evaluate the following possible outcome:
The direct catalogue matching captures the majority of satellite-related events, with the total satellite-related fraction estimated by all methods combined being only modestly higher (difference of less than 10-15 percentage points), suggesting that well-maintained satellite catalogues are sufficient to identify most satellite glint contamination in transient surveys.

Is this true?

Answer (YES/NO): NO